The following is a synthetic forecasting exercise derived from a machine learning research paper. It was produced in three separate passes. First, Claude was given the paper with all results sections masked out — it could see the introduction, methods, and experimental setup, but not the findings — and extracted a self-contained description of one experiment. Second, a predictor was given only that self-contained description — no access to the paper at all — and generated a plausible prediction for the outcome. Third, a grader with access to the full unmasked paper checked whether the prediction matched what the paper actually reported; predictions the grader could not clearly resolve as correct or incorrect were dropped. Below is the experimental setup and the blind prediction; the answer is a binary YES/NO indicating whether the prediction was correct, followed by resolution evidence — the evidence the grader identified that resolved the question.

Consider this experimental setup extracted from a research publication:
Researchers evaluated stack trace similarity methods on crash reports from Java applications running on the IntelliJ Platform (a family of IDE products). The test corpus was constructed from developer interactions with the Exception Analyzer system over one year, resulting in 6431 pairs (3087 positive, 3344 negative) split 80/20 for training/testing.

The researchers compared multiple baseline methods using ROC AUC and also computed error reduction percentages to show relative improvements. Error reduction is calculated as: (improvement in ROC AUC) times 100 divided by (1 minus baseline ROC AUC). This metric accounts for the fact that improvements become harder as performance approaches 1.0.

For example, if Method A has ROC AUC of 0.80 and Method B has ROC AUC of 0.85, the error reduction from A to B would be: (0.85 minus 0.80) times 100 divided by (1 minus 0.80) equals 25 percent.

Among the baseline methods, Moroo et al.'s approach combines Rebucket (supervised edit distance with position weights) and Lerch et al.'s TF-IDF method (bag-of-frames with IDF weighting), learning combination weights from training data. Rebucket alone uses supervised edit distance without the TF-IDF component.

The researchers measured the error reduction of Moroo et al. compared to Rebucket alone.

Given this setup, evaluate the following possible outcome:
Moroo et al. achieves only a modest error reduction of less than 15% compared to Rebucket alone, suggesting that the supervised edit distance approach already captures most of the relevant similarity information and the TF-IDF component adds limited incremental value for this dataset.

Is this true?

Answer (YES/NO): NO